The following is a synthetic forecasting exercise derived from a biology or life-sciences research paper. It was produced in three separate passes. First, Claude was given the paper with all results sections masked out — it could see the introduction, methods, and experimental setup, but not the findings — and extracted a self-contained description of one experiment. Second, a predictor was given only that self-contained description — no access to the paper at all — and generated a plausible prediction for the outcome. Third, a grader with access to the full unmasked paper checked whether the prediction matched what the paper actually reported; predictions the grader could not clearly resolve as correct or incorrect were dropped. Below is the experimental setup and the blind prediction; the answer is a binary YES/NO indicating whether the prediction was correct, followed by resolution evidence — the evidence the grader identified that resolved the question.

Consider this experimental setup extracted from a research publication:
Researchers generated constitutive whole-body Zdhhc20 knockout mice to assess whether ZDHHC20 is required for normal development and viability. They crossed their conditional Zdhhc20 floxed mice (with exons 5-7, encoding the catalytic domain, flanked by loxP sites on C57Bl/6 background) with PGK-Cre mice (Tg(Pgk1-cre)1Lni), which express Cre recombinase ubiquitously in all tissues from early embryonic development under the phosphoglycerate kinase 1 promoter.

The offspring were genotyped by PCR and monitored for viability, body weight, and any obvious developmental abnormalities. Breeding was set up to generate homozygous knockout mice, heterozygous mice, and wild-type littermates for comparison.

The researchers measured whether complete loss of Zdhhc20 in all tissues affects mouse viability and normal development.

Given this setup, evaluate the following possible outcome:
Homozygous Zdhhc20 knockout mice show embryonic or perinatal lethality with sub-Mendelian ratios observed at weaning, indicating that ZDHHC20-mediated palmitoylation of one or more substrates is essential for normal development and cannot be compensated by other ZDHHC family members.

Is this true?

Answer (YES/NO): NO